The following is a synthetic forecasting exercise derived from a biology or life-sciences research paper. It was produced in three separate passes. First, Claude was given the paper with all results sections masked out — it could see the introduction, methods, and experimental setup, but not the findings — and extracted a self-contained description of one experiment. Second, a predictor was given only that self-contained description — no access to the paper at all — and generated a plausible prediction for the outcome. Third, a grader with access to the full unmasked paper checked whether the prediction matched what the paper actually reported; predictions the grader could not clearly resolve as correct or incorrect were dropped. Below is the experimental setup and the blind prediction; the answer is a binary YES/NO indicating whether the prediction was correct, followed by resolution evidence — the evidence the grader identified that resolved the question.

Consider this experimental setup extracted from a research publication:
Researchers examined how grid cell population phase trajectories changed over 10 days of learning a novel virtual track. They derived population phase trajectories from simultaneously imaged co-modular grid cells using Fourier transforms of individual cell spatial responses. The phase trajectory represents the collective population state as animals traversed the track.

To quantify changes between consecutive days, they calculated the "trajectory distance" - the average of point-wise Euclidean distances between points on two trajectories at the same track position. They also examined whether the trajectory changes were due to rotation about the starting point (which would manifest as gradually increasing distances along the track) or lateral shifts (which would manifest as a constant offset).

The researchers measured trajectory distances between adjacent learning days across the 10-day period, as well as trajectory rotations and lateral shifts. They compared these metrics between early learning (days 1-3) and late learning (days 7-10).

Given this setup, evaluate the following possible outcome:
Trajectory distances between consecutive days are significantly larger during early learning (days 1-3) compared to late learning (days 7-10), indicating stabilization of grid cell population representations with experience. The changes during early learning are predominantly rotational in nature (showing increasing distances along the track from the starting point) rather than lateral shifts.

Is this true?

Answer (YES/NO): YES